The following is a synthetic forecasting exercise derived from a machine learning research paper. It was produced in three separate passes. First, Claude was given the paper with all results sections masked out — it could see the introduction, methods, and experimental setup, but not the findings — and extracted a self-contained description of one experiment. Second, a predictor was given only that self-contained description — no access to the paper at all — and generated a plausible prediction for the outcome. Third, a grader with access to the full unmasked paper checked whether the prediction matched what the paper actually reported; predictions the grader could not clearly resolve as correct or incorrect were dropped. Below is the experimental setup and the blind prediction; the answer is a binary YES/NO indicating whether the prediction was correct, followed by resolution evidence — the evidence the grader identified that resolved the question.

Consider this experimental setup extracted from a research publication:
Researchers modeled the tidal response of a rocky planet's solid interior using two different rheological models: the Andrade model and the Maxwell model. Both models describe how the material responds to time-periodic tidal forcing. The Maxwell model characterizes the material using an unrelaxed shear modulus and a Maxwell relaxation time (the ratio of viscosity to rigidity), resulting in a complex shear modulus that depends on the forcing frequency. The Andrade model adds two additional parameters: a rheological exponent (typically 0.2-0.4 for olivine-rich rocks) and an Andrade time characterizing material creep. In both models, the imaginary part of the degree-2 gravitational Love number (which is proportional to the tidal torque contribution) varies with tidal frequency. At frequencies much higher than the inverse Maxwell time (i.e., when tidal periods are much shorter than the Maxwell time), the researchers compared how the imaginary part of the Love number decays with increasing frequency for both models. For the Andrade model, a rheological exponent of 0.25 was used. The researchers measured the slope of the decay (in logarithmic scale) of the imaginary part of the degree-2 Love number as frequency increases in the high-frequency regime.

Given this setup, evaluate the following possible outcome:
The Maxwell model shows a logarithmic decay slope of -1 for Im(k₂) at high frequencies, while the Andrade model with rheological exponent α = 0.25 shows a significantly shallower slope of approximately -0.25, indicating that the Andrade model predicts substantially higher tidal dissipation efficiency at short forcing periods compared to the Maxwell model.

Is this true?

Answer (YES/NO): YES